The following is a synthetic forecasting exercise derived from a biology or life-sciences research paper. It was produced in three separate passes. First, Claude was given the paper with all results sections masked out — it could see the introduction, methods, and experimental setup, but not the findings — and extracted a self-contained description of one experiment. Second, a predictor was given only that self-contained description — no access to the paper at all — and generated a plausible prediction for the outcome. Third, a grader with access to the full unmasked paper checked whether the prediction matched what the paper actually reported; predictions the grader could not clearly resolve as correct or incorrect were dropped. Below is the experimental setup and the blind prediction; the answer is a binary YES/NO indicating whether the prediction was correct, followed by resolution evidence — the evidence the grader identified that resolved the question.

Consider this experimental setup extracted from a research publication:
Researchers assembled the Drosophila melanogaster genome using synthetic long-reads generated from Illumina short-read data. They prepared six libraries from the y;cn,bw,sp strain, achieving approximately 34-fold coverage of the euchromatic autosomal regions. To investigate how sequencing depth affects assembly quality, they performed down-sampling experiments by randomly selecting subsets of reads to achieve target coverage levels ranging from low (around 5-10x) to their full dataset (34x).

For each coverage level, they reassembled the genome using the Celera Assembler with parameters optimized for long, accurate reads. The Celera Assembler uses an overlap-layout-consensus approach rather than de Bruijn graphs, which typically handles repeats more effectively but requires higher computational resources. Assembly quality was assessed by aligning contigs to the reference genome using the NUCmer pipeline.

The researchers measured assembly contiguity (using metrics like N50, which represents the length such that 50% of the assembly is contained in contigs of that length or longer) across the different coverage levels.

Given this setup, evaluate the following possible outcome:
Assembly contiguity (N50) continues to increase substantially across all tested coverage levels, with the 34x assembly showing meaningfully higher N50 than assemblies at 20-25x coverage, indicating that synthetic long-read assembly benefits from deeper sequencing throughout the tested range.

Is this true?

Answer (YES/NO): NO